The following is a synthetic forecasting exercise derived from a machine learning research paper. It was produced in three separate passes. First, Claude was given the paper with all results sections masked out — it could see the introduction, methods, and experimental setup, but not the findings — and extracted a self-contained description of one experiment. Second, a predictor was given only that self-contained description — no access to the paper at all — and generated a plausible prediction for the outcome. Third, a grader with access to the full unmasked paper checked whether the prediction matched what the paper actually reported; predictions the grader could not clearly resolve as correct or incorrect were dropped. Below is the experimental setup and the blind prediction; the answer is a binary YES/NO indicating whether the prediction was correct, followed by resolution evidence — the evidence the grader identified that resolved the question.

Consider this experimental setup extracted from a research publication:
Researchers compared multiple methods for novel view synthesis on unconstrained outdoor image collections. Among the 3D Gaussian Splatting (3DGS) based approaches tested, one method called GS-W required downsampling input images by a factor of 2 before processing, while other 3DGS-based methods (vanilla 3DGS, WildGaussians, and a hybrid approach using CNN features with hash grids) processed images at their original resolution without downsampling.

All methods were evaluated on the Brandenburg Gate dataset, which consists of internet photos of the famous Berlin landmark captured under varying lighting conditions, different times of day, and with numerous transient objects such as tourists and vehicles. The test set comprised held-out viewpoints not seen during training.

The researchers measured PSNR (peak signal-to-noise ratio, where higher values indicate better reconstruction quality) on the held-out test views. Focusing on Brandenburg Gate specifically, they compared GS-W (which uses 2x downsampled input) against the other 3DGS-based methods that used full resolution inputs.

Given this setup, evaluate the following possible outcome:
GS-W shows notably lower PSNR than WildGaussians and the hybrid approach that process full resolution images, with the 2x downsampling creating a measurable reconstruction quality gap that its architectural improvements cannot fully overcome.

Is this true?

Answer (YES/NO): NO